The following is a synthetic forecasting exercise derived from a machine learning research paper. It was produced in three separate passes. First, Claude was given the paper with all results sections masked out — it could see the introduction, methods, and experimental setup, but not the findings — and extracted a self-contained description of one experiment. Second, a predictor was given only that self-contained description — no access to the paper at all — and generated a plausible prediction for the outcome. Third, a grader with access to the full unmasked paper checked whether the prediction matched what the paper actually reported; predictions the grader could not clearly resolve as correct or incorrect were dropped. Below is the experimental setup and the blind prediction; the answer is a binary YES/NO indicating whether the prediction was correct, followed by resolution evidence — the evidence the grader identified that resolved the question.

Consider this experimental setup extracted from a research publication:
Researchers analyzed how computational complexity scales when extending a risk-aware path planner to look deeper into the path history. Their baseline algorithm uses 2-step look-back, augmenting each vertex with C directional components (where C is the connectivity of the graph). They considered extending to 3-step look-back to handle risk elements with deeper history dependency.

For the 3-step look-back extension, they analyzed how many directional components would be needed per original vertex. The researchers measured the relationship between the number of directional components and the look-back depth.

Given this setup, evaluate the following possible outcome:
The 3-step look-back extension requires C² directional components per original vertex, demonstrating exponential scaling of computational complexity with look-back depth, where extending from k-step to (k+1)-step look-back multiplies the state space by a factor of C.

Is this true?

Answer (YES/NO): YES